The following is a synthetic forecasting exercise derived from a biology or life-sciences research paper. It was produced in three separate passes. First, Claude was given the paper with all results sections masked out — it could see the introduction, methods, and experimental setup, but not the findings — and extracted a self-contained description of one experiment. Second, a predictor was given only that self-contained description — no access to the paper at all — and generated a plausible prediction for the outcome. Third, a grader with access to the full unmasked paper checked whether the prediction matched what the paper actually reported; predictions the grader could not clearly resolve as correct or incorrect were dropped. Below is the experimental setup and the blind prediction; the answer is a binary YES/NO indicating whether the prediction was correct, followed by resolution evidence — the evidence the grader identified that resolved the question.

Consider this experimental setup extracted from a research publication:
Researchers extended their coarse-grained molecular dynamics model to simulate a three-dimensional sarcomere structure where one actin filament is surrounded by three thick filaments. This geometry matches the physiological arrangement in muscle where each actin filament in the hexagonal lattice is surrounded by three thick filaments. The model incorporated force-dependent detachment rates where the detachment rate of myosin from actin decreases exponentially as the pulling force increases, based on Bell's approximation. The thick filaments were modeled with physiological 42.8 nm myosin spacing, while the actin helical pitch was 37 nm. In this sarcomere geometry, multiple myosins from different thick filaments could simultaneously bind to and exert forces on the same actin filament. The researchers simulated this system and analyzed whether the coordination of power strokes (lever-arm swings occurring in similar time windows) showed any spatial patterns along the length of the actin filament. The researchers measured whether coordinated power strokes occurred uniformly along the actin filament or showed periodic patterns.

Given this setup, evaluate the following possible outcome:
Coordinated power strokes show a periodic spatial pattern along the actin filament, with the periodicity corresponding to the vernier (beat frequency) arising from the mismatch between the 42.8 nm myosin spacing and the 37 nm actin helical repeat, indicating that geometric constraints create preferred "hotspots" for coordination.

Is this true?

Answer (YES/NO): YES